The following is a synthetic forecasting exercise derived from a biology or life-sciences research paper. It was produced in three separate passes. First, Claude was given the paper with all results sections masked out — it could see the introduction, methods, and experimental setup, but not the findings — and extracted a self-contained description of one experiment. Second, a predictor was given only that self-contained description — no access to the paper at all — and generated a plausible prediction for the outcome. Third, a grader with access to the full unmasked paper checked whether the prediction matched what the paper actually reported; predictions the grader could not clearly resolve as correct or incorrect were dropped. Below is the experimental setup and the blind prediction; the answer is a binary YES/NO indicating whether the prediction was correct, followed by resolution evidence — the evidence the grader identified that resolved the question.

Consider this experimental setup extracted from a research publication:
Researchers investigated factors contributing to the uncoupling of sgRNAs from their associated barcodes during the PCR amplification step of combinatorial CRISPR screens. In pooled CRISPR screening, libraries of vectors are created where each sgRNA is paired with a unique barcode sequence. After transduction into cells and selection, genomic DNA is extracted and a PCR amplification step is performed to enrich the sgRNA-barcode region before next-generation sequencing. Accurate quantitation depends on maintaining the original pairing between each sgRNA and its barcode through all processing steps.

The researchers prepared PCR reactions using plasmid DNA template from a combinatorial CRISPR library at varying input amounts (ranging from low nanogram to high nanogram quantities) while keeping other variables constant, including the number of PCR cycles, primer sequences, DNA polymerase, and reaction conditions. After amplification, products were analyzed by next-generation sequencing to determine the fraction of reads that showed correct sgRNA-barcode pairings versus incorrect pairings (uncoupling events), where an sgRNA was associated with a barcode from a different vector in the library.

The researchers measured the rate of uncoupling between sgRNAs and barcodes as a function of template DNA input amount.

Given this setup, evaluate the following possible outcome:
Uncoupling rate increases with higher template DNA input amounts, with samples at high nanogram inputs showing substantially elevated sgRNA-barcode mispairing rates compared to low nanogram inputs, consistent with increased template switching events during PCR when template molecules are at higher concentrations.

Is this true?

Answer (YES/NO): YES